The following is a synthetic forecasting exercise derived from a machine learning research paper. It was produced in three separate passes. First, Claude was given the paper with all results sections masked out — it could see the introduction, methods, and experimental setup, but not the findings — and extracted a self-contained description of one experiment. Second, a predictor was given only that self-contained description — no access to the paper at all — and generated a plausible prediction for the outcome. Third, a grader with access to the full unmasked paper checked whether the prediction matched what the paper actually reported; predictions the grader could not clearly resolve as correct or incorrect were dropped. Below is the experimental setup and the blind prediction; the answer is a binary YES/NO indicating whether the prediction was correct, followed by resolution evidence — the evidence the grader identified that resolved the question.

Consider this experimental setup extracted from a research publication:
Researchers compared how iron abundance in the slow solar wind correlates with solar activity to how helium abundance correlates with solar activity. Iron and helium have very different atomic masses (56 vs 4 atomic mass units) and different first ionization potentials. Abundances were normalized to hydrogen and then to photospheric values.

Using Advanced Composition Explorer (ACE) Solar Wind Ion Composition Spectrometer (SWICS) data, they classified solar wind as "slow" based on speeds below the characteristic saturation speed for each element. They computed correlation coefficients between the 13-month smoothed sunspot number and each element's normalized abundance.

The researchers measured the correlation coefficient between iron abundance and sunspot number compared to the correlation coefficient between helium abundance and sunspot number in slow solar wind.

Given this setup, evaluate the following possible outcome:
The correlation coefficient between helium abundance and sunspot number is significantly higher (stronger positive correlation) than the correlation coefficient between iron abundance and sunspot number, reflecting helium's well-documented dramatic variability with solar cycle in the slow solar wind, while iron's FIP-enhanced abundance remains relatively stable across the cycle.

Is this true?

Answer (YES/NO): NO